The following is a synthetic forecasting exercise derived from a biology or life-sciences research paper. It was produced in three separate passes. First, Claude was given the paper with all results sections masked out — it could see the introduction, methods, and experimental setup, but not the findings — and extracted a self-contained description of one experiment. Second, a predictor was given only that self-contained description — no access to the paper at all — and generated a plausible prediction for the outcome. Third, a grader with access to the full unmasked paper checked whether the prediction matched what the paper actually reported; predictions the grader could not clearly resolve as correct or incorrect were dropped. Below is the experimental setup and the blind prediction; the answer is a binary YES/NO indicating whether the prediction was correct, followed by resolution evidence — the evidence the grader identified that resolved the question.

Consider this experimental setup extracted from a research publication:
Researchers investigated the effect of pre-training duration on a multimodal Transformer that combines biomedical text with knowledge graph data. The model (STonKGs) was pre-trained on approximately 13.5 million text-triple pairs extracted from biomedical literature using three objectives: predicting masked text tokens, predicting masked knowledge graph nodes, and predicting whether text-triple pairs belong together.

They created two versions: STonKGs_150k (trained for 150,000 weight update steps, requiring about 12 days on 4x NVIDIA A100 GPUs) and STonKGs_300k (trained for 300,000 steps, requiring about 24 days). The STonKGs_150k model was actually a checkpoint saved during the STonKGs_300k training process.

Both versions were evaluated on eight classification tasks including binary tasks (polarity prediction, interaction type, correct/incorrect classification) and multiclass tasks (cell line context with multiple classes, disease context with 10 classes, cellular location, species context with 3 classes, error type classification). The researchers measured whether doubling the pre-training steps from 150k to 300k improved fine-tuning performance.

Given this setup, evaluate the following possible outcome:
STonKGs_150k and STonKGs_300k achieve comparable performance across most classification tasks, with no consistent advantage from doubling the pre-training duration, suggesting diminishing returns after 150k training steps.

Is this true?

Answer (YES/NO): YES